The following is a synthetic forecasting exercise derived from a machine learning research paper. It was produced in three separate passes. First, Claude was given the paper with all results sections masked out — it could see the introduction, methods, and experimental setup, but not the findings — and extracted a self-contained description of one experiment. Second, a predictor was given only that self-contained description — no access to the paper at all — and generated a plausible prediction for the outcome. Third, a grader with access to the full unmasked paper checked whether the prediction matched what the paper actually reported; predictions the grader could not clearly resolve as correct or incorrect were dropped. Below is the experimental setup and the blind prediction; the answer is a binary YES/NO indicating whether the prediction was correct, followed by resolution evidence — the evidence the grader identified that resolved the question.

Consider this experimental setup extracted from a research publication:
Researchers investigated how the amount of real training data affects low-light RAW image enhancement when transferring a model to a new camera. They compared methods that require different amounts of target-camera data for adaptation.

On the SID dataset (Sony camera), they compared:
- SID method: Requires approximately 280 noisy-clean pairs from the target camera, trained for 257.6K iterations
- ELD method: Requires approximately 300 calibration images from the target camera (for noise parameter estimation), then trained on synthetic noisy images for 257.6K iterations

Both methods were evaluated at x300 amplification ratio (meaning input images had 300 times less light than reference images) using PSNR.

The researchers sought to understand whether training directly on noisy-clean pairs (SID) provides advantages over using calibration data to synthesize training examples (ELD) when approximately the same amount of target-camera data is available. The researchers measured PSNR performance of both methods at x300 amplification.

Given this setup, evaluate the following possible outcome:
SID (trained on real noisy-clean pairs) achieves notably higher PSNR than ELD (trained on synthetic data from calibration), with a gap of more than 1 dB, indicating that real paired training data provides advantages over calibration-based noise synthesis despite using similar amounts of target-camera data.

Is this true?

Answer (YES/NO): NO